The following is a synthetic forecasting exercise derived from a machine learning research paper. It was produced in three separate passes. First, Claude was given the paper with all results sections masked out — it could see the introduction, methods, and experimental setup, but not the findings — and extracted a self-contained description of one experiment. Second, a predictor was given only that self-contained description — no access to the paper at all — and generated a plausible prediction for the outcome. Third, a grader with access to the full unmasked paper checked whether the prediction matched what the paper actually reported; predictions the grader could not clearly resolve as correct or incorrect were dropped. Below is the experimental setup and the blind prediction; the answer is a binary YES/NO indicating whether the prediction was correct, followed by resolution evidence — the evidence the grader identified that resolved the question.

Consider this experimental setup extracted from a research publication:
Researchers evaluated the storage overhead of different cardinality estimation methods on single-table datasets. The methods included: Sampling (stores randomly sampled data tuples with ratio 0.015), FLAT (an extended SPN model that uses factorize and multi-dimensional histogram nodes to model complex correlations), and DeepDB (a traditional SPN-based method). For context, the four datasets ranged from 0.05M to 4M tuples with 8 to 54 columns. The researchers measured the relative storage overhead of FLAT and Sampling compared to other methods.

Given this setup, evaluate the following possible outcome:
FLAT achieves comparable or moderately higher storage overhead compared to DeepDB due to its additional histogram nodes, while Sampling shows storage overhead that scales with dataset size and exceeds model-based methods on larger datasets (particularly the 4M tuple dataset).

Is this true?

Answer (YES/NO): NO